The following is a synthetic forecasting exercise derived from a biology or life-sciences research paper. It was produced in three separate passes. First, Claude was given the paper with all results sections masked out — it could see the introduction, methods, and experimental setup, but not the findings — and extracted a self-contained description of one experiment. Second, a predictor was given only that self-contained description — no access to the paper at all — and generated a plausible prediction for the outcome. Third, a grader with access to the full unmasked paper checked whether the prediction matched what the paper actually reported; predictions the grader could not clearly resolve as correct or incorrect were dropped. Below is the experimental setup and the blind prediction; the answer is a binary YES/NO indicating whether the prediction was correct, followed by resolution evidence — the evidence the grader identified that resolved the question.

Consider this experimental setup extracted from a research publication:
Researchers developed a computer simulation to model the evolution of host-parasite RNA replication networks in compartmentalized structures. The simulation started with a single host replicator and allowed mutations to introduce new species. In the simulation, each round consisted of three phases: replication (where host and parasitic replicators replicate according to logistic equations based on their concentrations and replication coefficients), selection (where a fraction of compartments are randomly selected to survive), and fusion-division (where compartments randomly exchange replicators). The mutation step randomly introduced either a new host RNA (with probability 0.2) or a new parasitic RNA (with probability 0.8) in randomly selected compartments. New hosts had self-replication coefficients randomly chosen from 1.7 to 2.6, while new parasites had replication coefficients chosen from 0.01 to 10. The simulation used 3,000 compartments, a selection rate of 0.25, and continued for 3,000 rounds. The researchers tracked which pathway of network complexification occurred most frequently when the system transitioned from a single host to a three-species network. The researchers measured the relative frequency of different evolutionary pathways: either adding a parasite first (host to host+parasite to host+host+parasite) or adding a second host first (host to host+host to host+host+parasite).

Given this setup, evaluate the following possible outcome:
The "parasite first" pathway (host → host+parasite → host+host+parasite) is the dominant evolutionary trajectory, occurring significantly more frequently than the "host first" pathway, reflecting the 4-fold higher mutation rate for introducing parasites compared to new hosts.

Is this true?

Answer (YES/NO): NO